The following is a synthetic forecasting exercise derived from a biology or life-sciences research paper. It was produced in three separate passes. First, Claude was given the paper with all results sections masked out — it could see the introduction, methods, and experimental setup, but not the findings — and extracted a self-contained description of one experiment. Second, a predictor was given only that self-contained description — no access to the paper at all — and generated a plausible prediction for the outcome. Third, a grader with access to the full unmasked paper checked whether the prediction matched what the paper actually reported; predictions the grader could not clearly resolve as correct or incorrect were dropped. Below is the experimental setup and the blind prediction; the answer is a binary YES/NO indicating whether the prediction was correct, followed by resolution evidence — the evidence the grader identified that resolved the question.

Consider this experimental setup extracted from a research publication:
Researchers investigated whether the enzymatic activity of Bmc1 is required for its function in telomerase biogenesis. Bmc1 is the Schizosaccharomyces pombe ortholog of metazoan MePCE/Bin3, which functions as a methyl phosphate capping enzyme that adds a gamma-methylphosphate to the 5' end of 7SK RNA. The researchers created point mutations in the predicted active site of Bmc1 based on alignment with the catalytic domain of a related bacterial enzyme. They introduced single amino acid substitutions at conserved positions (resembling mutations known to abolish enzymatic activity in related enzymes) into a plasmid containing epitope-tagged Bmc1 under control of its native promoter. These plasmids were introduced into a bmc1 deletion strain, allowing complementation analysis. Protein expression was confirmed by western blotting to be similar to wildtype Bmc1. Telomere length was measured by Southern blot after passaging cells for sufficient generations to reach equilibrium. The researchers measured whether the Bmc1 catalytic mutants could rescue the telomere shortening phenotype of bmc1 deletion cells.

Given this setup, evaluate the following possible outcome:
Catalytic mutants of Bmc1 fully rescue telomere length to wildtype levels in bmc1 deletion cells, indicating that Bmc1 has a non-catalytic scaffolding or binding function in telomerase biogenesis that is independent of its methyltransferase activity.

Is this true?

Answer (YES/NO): YES